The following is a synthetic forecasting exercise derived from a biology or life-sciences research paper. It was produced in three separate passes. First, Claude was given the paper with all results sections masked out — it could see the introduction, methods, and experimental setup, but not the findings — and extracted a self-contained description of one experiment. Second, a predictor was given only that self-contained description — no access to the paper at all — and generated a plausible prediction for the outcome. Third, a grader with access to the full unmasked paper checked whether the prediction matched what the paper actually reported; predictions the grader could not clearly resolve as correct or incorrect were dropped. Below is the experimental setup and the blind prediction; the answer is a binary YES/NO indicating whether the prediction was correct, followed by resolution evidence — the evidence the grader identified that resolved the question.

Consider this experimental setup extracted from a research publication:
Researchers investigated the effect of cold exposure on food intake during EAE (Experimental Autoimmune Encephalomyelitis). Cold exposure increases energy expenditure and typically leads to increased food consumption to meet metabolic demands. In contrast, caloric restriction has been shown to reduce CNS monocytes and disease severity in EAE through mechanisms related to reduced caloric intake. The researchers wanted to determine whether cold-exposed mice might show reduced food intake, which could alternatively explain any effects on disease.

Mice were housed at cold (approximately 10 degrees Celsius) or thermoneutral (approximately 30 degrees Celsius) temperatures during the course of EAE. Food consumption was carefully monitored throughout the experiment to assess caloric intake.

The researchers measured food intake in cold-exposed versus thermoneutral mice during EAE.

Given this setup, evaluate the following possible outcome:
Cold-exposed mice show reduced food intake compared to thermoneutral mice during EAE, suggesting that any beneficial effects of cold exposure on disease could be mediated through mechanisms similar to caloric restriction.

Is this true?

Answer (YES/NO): NO